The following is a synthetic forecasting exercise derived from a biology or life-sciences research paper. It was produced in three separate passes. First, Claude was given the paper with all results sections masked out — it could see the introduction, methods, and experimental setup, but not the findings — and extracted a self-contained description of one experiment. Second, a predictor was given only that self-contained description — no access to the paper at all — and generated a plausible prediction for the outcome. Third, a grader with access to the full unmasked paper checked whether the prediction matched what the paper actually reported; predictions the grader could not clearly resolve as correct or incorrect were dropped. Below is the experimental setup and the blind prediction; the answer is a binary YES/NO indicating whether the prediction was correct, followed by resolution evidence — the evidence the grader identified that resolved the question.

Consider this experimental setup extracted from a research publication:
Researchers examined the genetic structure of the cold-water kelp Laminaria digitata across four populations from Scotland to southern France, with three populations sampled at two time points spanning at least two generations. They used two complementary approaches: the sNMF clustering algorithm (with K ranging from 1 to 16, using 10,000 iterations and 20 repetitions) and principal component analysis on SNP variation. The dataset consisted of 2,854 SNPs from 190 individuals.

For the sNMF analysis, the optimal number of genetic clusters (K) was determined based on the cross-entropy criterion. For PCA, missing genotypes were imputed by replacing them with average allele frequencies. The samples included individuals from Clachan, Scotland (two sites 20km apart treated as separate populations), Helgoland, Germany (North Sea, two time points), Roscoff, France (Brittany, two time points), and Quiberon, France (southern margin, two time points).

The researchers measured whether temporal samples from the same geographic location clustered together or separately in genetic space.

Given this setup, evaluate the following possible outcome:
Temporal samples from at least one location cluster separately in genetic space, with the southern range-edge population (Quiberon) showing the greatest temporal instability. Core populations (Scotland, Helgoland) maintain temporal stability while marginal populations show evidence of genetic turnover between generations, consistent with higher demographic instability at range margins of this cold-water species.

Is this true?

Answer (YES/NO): NO